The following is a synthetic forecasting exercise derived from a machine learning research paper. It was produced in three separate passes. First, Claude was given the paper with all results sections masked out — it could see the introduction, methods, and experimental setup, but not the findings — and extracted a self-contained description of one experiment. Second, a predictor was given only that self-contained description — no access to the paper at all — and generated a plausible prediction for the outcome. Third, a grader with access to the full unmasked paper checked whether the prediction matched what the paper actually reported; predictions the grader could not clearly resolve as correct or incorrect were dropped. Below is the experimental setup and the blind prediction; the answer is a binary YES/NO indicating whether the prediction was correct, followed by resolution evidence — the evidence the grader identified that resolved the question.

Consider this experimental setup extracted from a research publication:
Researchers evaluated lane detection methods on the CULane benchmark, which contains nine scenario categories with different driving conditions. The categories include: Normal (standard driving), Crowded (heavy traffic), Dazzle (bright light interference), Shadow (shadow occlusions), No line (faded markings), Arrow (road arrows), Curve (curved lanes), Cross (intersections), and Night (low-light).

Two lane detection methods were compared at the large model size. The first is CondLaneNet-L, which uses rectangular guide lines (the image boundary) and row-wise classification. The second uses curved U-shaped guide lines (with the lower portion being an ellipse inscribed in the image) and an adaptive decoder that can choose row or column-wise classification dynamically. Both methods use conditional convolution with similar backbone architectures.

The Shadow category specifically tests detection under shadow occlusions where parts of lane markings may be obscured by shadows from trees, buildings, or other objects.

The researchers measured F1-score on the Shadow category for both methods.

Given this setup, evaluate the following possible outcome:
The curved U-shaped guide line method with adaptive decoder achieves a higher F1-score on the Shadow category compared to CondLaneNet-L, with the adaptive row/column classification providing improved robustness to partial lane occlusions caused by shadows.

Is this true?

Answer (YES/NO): NO